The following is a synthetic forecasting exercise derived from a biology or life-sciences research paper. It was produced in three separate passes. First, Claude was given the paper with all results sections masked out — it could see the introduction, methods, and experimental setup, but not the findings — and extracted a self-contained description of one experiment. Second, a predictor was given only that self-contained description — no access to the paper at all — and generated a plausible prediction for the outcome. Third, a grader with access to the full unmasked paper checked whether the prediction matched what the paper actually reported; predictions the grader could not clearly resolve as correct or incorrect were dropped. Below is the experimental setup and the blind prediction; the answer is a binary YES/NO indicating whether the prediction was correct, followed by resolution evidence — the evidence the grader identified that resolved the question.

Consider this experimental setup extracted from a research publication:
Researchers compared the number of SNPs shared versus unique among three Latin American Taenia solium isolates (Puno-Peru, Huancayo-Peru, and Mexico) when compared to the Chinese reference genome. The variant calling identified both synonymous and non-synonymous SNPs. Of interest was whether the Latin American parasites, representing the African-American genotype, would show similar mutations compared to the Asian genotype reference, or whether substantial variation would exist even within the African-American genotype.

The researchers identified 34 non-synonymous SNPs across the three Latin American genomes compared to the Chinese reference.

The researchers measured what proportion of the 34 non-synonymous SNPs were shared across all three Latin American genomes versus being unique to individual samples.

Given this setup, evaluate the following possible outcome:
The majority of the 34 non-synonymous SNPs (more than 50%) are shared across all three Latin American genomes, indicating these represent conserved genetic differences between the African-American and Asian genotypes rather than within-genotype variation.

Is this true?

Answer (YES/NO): YES